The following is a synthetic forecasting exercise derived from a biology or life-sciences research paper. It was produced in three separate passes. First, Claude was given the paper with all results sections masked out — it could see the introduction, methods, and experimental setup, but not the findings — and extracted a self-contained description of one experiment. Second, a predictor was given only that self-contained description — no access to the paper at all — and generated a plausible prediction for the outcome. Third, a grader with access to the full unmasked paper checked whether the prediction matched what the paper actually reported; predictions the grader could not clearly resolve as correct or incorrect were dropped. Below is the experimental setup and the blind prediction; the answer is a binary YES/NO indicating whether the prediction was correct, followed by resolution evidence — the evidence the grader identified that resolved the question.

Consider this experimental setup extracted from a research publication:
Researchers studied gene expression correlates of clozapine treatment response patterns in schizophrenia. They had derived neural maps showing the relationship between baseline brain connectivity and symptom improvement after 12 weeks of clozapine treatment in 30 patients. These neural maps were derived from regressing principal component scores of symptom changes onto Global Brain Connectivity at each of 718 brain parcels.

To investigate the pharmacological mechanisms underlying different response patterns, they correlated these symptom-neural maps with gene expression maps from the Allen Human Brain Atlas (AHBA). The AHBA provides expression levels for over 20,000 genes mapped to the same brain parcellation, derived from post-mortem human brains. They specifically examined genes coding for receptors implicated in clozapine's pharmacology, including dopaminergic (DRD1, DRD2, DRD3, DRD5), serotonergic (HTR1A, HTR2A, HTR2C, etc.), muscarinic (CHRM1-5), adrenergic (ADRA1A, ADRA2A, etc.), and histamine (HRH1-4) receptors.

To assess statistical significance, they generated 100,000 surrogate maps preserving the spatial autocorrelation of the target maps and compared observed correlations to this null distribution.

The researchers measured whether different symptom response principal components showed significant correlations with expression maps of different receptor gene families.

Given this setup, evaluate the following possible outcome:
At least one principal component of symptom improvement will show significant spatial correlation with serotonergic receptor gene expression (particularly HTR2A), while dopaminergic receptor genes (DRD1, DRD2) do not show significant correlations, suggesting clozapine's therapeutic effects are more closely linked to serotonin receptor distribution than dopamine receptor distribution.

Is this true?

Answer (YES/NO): NO